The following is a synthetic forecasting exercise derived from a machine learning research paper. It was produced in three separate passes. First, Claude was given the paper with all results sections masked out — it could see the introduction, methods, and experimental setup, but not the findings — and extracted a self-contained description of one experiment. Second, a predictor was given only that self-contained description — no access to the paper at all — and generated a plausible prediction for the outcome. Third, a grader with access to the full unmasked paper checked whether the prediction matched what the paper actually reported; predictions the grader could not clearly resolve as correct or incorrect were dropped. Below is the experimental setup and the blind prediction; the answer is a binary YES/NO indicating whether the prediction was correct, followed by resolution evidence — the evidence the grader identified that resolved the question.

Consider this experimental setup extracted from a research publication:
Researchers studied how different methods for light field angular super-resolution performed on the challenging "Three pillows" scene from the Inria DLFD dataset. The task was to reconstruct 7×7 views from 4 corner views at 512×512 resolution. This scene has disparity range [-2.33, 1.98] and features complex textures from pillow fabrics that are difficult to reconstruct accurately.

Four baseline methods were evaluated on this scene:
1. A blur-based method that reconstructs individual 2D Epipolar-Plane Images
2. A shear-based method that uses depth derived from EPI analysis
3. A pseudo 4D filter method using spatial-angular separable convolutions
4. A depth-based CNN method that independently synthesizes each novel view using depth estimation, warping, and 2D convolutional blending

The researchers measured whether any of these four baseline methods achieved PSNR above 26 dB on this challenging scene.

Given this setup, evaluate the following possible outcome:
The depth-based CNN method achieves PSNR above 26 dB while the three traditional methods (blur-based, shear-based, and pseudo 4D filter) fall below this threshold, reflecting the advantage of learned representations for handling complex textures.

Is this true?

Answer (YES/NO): NO